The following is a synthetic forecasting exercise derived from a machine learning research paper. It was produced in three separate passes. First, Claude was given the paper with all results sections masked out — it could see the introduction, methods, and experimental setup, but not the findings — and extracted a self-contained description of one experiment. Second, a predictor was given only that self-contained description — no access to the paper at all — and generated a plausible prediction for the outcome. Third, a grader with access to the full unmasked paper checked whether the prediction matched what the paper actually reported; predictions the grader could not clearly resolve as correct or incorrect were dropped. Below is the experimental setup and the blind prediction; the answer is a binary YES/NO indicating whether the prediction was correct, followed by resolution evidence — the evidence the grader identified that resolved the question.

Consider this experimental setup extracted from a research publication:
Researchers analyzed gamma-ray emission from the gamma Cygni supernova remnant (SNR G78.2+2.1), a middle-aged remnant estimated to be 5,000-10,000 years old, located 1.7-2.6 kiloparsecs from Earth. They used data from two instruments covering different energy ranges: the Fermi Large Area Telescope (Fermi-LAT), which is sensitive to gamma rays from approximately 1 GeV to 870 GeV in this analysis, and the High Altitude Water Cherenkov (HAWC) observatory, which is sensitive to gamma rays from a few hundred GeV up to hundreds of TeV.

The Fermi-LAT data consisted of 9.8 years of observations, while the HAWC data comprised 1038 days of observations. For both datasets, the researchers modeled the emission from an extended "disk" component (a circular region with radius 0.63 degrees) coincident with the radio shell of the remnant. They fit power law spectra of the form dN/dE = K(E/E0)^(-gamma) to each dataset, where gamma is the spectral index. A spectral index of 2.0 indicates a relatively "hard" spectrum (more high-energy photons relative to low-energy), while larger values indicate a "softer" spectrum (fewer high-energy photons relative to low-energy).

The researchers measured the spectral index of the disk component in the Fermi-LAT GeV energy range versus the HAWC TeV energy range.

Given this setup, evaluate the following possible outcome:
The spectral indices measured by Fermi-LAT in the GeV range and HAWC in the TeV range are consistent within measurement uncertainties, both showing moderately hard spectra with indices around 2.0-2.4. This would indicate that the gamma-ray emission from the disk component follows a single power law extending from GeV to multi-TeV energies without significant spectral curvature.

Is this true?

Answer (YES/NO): NO